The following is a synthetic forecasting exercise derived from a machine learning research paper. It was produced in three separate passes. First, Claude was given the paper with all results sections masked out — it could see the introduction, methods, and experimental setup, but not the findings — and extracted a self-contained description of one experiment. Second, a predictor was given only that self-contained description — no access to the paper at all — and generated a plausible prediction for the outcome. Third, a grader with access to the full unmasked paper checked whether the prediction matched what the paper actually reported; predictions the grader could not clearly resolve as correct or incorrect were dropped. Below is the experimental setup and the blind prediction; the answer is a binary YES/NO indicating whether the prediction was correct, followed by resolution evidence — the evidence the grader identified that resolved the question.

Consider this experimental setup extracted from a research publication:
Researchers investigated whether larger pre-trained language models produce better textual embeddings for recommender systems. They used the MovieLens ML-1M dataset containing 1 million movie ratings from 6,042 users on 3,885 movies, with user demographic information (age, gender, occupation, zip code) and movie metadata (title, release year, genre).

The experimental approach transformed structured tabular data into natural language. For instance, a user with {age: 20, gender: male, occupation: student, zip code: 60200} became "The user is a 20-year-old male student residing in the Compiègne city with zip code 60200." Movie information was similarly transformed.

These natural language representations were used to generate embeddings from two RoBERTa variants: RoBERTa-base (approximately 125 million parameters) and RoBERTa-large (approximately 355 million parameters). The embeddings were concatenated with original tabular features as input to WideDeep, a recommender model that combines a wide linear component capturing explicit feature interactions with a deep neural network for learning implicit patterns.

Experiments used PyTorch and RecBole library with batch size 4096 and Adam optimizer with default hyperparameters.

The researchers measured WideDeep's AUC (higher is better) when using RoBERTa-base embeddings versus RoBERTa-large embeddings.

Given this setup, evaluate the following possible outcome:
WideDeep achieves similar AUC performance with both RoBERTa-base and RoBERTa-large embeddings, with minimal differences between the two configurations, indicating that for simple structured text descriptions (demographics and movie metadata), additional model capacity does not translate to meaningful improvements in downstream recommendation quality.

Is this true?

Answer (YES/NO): YES